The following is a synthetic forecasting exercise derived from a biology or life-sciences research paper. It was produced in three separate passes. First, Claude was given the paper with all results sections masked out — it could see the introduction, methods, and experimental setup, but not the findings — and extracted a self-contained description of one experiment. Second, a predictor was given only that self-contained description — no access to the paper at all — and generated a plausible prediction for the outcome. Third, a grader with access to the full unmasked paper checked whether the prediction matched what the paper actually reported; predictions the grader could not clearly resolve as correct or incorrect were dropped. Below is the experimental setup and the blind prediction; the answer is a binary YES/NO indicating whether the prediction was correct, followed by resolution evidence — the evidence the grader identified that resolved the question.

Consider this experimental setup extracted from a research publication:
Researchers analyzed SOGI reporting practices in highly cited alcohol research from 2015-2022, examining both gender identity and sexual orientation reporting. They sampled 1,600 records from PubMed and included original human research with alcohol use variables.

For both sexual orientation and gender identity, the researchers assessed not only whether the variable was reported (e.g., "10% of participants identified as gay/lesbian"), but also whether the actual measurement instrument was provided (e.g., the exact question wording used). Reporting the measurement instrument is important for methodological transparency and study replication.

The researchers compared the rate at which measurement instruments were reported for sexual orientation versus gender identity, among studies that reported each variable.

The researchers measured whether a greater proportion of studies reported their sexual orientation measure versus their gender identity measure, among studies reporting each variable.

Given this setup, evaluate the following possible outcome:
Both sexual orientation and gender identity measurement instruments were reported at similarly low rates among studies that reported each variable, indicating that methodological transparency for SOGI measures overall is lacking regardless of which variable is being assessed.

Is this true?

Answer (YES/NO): NO